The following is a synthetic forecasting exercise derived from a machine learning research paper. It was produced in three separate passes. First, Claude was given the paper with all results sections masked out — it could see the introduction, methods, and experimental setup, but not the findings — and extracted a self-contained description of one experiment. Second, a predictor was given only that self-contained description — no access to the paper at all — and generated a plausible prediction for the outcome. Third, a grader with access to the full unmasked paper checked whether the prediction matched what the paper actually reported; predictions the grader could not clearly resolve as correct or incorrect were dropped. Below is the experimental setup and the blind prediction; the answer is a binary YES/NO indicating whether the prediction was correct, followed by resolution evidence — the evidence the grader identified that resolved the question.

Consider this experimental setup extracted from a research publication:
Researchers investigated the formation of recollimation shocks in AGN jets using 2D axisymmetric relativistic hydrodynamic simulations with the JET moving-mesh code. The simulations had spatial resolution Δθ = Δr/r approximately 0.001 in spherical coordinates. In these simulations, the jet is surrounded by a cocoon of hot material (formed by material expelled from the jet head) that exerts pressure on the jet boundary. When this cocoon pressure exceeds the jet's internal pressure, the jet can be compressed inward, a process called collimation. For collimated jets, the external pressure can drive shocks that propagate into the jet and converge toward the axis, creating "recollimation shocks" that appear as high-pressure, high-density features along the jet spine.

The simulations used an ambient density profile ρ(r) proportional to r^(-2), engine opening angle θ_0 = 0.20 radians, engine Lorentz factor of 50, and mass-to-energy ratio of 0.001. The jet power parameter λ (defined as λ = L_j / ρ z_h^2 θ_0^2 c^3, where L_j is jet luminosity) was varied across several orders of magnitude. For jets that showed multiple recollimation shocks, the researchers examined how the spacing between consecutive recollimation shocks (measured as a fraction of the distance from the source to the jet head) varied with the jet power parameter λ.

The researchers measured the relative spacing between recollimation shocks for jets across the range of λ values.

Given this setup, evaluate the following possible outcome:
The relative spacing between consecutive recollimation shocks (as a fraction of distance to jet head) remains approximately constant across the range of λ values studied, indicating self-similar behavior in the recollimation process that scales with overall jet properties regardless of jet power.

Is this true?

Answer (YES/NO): NO